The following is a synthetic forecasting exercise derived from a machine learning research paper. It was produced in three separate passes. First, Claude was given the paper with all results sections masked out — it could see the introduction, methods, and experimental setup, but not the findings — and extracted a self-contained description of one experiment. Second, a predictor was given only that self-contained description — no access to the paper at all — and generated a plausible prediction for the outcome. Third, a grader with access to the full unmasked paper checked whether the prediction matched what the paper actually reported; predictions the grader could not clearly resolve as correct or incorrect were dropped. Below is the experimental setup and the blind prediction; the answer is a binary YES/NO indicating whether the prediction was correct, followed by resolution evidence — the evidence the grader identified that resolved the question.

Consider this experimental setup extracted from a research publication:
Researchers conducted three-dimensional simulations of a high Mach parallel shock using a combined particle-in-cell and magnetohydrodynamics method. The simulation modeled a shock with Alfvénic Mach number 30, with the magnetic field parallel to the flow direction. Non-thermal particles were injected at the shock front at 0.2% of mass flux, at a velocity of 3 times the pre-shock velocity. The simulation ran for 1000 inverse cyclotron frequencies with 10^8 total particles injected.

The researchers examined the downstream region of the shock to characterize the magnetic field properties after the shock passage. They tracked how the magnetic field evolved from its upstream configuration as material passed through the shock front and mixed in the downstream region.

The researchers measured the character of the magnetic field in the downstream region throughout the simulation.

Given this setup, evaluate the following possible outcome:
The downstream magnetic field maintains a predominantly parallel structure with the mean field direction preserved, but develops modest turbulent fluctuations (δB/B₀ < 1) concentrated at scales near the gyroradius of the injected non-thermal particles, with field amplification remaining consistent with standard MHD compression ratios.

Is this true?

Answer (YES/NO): NO